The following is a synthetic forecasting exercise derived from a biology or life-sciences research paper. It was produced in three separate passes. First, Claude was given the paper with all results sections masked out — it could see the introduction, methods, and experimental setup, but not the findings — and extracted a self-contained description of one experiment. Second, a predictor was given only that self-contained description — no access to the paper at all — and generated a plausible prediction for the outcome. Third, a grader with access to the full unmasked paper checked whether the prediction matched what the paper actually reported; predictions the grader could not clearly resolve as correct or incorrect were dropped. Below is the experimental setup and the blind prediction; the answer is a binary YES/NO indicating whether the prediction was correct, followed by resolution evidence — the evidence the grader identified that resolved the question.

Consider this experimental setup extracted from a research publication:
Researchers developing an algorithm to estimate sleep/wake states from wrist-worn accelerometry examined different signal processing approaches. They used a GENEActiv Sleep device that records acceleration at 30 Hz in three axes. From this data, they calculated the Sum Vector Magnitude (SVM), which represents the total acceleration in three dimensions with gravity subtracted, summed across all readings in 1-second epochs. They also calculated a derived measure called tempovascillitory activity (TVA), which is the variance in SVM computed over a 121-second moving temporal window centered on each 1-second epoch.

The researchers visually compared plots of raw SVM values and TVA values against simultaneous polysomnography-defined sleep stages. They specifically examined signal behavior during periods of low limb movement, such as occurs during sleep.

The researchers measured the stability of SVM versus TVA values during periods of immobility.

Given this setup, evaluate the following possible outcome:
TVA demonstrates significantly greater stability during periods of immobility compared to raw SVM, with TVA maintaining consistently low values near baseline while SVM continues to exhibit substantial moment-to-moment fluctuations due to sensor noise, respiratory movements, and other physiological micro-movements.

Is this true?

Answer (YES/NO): NO